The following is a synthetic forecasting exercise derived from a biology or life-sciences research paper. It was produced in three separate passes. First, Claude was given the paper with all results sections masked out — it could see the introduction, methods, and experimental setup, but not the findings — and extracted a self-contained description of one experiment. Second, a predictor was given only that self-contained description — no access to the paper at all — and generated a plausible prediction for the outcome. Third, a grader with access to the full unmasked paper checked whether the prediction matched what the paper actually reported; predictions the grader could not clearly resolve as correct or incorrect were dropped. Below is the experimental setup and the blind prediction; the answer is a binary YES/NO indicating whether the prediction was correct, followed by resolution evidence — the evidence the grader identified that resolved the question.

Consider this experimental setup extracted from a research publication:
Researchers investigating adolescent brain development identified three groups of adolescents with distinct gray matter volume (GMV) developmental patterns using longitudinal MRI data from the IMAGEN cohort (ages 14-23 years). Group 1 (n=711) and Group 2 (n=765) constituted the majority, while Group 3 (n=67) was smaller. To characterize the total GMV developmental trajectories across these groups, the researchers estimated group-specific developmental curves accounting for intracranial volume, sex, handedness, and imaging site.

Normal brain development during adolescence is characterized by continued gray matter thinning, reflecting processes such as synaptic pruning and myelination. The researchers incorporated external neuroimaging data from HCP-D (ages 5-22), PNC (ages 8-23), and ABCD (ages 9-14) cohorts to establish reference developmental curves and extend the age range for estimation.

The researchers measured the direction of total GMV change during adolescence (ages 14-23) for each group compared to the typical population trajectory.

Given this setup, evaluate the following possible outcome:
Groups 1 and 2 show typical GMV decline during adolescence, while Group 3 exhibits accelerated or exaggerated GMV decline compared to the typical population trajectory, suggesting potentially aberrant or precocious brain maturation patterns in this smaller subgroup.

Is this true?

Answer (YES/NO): NO